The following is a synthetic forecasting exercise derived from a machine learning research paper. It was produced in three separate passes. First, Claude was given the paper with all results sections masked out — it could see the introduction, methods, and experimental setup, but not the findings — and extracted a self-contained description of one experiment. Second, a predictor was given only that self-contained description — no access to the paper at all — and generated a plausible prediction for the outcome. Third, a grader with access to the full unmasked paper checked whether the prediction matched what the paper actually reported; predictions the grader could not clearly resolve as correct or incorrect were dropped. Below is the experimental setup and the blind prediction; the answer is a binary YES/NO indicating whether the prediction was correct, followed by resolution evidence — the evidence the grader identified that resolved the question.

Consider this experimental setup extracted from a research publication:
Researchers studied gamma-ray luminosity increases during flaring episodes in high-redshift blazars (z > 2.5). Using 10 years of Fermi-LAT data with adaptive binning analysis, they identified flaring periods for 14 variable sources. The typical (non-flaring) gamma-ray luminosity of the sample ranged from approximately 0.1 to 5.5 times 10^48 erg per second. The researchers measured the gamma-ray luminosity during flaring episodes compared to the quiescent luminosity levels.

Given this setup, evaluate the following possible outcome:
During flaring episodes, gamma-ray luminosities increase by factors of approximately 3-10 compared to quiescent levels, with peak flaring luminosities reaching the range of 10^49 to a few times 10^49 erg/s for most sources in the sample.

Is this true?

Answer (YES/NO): NO